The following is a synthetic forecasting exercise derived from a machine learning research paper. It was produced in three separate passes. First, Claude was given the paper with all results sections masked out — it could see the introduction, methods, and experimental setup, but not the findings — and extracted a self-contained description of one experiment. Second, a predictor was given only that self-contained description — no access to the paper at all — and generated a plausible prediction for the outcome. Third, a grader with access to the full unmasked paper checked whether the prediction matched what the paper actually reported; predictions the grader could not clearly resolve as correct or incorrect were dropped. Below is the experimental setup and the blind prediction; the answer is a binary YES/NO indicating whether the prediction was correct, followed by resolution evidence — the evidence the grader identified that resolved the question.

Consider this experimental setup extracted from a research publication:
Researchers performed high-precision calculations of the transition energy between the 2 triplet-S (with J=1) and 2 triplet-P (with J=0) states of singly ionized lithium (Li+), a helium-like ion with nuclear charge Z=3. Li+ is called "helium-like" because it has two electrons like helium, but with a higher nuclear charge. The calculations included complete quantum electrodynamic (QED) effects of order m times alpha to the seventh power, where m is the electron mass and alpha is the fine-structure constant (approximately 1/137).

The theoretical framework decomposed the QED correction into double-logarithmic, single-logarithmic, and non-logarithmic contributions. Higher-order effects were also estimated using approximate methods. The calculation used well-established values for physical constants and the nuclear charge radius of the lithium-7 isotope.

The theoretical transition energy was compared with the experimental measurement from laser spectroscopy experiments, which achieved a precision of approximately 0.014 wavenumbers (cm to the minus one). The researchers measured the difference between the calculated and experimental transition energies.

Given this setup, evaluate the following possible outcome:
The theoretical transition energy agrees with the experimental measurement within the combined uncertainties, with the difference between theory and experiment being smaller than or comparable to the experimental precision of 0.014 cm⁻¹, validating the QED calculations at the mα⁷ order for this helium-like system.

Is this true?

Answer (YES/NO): YES